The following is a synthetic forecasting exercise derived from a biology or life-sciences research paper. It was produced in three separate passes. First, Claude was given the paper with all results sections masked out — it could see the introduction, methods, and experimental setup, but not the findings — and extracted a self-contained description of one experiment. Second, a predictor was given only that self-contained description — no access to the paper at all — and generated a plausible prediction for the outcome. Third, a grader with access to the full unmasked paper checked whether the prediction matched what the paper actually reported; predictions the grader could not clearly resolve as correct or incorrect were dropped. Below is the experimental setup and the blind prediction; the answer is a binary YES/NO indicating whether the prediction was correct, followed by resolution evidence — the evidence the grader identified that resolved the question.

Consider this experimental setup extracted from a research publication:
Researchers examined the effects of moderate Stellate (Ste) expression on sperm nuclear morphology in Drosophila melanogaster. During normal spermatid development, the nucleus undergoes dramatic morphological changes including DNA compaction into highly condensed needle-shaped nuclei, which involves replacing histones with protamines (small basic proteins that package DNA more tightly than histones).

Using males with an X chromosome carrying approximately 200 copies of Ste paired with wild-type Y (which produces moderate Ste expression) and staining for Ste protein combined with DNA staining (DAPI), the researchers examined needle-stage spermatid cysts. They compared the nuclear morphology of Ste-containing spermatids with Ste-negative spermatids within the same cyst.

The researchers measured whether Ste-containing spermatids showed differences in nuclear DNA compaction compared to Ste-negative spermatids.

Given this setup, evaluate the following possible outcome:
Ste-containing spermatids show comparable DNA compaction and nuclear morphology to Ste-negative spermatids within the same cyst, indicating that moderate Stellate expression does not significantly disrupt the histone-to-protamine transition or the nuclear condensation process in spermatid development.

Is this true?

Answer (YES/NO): NO